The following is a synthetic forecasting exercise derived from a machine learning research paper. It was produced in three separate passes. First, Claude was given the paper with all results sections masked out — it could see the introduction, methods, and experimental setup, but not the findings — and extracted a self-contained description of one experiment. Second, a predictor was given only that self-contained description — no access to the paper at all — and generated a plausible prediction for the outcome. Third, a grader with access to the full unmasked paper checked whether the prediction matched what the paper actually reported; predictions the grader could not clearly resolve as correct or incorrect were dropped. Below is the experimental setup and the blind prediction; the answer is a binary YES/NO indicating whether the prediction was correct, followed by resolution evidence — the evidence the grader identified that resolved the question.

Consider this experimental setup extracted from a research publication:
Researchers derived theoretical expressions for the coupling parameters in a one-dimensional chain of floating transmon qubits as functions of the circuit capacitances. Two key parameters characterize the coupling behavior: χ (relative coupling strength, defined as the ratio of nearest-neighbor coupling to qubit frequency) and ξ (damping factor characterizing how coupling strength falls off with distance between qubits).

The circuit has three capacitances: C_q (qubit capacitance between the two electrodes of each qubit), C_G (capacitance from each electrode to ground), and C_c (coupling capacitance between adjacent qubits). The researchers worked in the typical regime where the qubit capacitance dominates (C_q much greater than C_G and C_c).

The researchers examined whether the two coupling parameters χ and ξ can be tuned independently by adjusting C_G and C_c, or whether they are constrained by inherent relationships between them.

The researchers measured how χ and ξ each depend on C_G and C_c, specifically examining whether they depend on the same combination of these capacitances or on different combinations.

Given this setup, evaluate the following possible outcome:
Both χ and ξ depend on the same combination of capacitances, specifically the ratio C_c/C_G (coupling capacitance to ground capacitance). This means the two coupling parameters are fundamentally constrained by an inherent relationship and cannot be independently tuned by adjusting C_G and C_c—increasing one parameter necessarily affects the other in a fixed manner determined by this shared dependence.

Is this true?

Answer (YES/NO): NO